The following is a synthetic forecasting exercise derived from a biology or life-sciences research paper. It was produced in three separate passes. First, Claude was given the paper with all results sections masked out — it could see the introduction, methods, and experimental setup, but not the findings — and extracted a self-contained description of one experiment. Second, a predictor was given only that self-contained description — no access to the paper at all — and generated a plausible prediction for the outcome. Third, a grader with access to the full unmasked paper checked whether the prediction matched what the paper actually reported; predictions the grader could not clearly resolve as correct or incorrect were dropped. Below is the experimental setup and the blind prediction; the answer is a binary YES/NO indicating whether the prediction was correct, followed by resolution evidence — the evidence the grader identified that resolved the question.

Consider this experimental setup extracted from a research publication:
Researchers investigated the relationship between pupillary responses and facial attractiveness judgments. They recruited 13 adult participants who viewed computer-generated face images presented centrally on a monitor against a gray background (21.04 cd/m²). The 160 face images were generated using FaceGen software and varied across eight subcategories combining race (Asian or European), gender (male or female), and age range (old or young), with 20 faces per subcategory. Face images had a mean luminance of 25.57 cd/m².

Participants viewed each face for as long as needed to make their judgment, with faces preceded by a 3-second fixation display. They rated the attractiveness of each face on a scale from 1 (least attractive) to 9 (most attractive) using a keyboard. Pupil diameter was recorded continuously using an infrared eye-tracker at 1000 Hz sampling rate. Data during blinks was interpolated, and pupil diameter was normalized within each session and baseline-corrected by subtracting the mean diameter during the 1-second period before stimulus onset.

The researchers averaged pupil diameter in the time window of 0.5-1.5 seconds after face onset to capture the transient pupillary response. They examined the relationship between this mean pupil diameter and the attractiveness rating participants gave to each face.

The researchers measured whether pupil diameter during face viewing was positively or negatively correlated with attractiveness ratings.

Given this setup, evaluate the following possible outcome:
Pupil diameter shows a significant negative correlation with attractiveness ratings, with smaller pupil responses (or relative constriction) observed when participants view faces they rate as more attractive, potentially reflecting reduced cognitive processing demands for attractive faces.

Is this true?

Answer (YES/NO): YES